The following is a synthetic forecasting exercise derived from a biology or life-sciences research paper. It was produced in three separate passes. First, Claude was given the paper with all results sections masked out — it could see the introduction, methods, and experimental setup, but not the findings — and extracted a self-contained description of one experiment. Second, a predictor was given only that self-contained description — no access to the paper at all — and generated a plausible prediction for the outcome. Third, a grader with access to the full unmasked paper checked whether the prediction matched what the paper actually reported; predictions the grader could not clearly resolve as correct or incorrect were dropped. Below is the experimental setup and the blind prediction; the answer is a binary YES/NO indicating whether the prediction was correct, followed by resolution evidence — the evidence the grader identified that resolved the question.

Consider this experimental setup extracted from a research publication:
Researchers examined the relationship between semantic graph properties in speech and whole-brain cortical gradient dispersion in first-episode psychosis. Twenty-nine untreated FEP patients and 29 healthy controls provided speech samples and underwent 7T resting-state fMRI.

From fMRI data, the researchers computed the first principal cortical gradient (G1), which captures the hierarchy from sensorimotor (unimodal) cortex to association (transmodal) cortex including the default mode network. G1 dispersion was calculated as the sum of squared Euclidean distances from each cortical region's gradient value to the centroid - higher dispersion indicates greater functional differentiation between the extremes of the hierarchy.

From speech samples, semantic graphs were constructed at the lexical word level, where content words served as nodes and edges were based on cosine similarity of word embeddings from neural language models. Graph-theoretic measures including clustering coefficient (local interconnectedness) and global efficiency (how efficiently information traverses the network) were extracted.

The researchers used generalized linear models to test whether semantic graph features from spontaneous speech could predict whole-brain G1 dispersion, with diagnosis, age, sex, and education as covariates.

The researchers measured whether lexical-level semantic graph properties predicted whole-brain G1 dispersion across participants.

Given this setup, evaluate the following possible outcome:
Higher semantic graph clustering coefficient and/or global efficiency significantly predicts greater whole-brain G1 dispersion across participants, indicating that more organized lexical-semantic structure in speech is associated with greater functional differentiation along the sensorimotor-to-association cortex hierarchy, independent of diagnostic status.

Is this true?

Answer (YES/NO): NO